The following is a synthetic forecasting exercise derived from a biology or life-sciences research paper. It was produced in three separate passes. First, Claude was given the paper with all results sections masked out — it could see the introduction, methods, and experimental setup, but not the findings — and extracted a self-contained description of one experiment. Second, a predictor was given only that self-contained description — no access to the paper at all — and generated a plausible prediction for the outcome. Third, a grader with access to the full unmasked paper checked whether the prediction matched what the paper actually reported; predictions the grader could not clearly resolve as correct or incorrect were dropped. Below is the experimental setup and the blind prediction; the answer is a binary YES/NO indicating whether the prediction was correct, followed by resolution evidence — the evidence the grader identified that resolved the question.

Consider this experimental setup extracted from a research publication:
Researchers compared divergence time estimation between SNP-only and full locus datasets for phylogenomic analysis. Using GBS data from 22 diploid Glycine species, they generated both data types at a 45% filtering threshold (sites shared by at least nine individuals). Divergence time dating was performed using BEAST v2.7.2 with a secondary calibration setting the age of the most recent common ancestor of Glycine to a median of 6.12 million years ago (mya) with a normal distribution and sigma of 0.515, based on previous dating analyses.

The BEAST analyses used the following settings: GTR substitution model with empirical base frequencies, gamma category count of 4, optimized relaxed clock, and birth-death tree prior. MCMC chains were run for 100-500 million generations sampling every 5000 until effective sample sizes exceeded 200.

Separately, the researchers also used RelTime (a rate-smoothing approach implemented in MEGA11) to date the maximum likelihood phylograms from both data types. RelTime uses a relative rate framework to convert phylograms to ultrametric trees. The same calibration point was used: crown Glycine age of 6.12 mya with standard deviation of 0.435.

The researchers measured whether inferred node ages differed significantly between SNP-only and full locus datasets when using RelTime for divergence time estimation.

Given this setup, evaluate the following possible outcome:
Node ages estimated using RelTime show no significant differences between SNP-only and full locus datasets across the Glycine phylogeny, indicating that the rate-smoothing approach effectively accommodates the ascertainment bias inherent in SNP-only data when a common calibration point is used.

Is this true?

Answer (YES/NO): YES